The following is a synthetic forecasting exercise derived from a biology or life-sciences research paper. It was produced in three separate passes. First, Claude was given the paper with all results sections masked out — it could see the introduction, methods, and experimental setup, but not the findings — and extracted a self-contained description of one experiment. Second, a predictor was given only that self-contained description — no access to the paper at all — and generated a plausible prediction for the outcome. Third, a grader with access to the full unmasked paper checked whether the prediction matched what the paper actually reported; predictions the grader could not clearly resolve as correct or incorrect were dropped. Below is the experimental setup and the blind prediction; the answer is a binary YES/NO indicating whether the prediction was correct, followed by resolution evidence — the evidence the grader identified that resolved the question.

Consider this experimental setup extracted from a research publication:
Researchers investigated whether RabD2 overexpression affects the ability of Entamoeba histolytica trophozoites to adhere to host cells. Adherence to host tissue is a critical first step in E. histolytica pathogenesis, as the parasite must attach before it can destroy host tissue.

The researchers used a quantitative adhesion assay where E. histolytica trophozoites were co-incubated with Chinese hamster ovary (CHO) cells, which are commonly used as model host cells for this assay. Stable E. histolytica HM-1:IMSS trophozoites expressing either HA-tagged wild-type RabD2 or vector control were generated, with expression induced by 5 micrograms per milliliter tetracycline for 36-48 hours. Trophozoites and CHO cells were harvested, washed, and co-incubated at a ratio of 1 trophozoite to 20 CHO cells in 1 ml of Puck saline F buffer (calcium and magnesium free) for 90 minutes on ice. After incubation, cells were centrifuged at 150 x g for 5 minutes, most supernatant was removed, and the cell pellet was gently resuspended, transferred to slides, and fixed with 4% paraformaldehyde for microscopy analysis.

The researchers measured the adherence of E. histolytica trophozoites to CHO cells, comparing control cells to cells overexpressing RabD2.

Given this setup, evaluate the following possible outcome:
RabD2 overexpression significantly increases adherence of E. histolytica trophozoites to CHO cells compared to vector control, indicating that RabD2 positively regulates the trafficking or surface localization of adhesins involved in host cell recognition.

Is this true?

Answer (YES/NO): NO